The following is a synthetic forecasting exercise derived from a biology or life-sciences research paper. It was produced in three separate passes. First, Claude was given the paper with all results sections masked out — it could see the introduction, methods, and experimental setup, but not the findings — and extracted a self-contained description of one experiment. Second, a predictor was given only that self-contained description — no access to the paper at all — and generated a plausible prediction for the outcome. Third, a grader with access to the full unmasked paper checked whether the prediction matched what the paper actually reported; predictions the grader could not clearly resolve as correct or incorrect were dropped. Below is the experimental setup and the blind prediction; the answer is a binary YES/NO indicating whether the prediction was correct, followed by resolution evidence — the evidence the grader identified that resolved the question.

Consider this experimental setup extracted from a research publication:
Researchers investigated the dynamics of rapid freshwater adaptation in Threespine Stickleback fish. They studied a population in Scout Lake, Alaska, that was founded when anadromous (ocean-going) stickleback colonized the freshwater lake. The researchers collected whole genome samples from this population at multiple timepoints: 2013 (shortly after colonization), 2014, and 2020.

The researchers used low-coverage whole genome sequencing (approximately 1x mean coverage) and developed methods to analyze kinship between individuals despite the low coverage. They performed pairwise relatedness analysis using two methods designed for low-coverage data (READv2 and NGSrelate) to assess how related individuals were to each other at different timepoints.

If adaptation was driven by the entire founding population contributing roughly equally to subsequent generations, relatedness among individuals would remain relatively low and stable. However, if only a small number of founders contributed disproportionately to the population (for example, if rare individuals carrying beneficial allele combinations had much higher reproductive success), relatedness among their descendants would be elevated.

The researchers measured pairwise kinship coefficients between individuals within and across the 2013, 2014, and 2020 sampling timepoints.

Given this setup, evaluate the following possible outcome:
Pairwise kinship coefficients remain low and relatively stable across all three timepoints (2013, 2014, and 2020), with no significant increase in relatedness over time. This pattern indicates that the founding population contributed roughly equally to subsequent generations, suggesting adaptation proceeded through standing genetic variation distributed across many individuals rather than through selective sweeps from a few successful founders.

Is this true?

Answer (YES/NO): NO